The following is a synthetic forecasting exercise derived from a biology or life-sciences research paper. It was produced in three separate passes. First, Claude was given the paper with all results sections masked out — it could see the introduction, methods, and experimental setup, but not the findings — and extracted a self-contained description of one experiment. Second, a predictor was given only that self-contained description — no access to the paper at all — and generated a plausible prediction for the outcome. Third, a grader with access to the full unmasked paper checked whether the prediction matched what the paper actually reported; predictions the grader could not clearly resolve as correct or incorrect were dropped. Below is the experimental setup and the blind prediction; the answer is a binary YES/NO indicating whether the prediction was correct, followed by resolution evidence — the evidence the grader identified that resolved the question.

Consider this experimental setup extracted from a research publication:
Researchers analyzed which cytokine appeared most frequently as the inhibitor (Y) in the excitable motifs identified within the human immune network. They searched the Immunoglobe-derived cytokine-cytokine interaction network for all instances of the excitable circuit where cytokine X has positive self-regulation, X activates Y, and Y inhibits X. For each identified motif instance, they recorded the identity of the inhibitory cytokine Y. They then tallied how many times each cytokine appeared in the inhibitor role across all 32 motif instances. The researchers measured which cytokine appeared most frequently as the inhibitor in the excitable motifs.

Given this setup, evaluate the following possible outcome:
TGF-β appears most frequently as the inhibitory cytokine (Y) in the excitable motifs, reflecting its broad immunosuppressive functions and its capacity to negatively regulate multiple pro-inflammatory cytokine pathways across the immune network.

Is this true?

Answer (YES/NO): NO